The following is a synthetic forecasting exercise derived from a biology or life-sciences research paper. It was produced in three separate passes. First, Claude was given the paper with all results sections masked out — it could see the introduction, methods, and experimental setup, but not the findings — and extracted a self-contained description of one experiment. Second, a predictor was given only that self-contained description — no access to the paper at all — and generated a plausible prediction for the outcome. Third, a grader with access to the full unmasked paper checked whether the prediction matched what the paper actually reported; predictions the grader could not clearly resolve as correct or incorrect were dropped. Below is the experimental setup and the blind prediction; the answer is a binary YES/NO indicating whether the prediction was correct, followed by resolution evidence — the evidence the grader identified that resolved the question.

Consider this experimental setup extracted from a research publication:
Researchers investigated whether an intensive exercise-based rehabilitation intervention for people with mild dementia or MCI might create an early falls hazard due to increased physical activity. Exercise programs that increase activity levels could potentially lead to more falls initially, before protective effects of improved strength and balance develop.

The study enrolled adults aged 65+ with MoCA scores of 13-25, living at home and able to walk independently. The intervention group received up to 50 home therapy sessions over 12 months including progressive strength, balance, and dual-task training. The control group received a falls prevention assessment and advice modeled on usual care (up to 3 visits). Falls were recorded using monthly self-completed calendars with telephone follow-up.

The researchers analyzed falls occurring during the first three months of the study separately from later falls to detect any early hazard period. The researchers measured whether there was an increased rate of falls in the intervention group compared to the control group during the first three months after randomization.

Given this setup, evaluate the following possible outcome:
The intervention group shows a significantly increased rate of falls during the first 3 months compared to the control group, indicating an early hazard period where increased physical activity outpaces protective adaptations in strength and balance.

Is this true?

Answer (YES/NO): NO